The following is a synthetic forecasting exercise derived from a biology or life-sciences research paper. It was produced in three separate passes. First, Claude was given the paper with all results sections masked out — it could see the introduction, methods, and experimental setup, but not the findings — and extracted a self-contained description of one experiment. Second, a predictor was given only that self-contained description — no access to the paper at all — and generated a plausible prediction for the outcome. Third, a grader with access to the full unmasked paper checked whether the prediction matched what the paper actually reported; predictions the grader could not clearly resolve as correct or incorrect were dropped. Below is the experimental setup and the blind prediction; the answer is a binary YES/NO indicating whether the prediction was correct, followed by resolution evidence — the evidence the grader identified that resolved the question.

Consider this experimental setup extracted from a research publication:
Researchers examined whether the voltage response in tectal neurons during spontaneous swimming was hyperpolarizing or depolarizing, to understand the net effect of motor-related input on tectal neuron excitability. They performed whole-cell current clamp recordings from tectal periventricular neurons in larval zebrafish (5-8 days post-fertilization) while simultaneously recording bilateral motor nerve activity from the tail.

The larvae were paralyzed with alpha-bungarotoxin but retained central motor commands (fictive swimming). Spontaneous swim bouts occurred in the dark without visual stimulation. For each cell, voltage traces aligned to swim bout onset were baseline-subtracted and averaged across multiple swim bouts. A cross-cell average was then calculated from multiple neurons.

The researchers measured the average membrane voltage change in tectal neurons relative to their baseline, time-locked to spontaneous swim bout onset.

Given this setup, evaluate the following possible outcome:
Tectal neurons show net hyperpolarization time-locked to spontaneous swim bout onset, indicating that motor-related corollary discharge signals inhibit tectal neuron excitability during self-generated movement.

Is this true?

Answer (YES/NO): YES